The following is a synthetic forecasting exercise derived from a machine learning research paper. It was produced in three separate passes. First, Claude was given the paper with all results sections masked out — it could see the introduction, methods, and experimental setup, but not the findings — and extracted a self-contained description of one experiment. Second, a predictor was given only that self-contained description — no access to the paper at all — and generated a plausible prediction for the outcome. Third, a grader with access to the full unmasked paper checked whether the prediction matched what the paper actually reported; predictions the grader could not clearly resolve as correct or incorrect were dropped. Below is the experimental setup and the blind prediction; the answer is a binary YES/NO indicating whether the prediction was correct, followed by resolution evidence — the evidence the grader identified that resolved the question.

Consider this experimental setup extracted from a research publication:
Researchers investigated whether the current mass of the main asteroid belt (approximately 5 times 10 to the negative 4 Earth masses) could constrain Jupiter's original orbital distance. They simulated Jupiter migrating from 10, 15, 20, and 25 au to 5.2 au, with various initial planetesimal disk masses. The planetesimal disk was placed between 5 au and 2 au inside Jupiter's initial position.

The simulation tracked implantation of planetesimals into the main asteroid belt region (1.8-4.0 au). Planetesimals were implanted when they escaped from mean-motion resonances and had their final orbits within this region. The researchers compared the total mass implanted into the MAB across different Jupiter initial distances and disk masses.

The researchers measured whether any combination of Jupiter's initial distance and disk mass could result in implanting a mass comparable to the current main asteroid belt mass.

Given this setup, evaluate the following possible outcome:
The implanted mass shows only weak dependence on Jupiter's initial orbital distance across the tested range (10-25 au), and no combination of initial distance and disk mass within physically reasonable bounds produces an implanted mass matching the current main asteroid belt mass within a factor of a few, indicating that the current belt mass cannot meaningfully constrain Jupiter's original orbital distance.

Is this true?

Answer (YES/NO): NO